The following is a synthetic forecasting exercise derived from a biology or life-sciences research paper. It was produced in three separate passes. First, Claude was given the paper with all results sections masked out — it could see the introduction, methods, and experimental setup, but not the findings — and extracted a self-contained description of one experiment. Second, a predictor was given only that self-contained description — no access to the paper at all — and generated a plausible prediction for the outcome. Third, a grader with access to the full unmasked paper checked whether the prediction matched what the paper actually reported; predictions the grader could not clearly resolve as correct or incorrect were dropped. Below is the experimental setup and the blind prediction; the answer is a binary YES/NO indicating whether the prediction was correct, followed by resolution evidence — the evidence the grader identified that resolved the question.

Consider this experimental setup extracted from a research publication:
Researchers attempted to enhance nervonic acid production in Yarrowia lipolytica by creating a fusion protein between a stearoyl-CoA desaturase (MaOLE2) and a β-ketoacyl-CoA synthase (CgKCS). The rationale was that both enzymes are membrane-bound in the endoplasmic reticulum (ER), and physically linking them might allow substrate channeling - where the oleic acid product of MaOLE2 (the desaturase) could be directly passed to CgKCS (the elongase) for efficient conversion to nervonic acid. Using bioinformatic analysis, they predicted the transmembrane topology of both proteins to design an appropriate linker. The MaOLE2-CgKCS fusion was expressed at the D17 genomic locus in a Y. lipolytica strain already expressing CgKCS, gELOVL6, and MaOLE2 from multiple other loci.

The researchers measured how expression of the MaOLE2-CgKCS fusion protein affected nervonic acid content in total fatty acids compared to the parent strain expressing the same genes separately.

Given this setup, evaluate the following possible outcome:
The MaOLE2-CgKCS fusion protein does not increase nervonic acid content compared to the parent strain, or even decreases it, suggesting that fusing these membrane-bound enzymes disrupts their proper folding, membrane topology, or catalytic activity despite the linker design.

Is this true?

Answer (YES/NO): NO